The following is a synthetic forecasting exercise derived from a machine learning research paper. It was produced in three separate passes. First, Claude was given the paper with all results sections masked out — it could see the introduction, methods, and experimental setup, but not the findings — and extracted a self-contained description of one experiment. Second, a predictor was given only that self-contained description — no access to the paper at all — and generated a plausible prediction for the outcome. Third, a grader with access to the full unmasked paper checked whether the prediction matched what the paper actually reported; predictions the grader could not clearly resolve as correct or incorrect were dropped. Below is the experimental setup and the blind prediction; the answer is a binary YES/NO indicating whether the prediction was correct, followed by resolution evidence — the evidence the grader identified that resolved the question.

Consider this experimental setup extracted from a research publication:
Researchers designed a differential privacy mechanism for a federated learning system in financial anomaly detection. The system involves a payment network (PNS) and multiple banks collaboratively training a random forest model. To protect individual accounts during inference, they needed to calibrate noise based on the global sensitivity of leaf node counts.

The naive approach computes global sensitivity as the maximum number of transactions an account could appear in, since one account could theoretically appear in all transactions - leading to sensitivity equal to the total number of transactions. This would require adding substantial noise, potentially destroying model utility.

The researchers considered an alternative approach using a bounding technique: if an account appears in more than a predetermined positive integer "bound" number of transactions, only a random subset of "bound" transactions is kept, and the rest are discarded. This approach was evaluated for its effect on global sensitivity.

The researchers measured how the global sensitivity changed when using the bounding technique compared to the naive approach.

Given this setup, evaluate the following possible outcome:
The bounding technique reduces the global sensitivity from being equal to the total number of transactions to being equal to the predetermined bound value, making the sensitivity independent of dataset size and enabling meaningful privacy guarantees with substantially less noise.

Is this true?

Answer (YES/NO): YES